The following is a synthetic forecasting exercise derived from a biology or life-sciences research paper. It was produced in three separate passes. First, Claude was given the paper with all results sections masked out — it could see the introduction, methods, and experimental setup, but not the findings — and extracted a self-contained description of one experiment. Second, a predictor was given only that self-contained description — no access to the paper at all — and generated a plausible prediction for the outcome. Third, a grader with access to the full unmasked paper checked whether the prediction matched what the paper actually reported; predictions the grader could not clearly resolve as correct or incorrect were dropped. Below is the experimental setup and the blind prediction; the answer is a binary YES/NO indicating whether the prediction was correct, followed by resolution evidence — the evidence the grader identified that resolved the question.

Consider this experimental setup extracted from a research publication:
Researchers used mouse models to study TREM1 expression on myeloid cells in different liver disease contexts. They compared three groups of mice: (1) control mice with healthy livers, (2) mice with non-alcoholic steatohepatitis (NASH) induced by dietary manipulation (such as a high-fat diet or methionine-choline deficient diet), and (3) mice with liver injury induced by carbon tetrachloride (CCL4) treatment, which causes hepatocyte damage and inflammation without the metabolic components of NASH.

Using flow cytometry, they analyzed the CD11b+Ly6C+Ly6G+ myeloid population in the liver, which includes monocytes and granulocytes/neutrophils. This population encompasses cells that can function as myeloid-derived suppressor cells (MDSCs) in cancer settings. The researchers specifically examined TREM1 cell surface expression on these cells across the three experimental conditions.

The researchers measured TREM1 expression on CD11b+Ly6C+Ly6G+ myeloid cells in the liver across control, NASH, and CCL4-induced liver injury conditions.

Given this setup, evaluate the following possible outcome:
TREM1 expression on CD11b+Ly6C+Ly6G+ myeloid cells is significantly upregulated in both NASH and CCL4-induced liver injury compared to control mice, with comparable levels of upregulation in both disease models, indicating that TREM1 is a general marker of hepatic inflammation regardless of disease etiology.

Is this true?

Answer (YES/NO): NO